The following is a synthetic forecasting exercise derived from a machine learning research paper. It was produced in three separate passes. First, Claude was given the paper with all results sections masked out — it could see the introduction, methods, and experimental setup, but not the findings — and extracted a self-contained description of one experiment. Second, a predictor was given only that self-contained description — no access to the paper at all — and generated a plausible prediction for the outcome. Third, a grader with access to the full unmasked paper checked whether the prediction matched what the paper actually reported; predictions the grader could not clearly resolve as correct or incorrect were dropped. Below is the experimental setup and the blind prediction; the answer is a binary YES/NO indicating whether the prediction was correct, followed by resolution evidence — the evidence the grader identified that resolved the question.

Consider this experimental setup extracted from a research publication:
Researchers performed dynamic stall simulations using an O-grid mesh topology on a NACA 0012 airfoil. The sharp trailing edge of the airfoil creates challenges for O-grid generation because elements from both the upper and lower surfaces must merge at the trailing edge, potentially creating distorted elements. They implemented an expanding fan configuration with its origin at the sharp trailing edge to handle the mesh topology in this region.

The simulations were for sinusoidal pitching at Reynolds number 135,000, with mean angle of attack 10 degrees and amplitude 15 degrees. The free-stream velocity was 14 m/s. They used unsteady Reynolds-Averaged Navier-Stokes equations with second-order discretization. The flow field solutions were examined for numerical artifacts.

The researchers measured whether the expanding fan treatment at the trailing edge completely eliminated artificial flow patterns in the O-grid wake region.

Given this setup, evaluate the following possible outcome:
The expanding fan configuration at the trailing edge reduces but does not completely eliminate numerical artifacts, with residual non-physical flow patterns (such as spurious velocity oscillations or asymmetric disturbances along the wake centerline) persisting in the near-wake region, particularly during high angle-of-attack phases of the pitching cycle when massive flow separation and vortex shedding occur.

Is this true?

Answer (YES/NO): YES